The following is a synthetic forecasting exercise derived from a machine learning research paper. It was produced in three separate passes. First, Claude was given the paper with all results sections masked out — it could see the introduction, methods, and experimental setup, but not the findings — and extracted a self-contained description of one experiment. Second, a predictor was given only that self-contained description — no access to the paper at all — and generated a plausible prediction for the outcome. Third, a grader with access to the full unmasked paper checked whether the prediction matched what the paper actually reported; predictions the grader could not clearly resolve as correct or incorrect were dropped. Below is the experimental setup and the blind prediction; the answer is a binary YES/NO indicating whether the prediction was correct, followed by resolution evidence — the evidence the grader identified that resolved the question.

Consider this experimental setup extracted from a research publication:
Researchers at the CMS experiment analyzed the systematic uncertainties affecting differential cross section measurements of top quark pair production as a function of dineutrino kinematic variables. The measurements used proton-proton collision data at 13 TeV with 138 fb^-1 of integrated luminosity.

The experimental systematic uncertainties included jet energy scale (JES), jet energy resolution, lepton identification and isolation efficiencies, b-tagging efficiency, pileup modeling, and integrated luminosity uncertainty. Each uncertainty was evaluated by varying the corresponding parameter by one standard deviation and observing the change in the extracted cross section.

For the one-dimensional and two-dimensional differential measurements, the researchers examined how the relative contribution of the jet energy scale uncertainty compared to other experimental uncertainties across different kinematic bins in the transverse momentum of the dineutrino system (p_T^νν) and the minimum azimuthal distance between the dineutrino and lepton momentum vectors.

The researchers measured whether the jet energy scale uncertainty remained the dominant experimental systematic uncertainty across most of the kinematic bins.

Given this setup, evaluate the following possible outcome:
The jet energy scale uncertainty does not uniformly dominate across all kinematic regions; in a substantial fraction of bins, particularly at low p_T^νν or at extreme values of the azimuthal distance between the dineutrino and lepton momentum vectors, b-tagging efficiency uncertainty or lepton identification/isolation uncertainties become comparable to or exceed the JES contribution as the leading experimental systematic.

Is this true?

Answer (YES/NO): NO